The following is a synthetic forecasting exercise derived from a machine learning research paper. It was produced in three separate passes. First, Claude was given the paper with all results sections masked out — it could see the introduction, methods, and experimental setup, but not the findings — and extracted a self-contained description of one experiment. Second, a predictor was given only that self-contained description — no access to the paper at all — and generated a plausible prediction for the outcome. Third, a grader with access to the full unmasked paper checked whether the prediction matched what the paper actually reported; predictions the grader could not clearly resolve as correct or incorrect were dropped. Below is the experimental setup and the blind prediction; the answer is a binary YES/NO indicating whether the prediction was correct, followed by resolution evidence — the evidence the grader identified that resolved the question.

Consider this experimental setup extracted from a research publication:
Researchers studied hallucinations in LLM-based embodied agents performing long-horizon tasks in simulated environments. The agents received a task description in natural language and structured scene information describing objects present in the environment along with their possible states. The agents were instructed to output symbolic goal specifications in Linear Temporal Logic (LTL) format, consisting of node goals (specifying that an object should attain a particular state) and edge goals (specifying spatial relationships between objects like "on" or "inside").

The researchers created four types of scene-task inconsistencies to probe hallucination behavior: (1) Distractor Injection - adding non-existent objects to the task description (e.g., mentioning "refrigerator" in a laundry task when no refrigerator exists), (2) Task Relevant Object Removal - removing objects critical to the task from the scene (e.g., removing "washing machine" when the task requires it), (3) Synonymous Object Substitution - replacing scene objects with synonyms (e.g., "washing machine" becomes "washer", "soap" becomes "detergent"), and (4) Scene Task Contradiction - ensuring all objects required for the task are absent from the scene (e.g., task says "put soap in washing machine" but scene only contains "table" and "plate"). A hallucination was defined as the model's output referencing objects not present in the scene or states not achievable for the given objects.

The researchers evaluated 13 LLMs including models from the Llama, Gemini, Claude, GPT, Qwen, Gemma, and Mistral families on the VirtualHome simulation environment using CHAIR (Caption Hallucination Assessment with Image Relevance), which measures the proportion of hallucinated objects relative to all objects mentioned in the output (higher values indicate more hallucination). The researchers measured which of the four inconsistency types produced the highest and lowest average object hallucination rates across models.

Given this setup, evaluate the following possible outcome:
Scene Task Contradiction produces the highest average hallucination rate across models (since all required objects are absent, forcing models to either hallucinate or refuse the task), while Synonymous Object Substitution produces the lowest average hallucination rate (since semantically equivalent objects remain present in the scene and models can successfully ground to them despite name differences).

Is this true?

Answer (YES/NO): YES